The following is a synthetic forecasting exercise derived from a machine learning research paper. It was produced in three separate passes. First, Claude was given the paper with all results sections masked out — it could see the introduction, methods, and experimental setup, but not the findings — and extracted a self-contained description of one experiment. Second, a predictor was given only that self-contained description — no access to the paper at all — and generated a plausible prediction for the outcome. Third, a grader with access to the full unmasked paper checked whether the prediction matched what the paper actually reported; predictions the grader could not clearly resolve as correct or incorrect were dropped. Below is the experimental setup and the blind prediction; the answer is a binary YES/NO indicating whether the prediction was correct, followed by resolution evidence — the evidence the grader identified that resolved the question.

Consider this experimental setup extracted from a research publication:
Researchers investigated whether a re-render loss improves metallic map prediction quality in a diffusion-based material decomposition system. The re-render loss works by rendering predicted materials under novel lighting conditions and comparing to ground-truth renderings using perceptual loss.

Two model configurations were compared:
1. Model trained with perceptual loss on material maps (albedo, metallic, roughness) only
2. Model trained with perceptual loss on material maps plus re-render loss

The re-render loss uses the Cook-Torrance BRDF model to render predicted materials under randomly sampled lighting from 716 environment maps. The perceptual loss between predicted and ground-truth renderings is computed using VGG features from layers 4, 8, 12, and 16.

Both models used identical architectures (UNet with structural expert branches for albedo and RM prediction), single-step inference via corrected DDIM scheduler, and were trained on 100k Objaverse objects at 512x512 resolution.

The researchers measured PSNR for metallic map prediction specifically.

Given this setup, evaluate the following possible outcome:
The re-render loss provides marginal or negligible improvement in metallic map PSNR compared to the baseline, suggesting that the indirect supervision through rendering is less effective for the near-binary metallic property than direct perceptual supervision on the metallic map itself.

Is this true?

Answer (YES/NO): NO